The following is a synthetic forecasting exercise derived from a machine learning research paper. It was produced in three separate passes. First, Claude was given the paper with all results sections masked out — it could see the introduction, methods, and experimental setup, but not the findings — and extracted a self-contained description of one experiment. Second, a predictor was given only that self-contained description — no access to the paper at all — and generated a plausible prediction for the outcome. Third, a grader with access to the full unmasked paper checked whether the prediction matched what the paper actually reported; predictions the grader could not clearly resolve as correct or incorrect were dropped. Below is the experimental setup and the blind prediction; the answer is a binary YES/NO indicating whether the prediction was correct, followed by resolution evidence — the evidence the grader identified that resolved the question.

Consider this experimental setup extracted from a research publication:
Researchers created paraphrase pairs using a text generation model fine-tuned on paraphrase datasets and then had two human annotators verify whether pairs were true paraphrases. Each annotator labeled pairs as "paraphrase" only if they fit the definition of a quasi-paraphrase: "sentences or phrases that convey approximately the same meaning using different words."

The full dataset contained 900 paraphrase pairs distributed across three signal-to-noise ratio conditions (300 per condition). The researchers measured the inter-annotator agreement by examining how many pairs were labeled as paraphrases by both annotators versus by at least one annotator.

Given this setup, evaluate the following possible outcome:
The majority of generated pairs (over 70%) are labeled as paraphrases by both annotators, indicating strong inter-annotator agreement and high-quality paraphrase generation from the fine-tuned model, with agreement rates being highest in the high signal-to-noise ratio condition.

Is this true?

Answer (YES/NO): NO